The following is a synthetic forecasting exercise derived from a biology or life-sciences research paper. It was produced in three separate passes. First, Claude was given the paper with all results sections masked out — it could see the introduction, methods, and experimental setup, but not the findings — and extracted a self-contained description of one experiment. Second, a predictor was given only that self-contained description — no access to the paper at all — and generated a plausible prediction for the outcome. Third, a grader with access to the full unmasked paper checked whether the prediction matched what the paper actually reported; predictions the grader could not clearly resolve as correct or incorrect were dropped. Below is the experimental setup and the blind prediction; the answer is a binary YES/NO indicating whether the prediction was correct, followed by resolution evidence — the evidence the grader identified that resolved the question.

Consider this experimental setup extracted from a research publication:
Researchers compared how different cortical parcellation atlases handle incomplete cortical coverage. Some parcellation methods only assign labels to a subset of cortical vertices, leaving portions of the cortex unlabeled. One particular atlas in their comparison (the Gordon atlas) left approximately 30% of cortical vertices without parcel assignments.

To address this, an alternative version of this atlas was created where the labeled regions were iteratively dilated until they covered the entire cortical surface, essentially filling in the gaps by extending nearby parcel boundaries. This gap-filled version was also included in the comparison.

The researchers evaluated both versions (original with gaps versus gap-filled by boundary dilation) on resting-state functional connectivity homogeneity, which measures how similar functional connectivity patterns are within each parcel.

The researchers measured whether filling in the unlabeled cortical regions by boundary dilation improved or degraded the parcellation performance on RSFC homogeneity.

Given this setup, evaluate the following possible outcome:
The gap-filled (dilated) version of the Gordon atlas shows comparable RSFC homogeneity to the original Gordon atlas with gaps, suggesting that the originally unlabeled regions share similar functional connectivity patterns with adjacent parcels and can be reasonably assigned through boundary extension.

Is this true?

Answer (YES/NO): NO